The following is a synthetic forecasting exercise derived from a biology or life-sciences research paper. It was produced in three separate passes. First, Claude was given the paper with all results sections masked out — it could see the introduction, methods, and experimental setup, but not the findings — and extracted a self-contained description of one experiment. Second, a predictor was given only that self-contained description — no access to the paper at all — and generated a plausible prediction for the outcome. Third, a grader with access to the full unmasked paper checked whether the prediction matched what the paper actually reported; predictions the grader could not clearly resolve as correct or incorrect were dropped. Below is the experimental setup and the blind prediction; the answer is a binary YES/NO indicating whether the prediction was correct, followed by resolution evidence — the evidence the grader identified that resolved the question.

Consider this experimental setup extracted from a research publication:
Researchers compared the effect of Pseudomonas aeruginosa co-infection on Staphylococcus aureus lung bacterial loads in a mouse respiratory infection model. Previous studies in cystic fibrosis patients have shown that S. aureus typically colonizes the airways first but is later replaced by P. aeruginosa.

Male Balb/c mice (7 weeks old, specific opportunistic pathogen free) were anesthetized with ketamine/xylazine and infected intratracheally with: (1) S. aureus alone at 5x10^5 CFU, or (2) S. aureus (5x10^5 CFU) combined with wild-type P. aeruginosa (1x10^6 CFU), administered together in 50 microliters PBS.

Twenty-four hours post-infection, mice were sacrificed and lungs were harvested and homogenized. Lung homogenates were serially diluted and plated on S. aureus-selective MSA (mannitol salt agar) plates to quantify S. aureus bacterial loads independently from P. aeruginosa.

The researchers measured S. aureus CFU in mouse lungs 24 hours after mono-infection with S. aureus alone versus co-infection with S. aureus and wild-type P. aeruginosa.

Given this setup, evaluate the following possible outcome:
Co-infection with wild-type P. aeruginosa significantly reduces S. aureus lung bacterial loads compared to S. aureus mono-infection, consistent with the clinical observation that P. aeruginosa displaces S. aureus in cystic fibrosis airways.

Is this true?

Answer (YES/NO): NO